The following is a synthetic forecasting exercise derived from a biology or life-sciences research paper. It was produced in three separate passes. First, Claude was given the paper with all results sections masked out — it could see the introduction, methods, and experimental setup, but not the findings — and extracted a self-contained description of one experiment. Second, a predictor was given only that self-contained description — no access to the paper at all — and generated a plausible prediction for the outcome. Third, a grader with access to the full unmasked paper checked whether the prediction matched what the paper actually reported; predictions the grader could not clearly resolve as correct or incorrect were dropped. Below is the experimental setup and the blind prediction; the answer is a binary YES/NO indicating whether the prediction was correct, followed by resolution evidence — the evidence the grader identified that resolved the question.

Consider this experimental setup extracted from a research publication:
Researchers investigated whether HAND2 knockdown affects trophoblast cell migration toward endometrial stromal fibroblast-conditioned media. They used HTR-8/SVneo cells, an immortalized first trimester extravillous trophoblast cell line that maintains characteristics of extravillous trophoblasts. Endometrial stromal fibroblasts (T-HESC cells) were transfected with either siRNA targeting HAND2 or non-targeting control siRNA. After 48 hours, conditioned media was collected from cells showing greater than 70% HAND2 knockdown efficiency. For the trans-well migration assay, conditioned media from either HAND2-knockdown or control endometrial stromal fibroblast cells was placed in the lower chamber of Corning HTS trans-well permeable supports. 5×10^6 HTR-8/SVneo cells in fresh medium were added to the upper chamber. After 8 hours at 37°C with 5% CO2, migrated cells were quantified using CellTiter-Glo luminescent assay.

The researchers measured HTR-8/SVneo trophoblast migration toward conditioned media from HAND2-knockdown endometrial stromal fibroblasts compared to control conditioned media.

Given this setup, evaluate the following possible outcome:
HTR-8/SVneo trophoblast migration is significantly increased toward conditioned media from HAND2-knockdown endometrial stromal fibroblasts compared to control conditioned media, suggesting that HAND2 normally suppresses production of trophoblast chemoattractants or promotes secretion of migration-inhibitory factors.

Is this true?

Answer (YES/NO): YES